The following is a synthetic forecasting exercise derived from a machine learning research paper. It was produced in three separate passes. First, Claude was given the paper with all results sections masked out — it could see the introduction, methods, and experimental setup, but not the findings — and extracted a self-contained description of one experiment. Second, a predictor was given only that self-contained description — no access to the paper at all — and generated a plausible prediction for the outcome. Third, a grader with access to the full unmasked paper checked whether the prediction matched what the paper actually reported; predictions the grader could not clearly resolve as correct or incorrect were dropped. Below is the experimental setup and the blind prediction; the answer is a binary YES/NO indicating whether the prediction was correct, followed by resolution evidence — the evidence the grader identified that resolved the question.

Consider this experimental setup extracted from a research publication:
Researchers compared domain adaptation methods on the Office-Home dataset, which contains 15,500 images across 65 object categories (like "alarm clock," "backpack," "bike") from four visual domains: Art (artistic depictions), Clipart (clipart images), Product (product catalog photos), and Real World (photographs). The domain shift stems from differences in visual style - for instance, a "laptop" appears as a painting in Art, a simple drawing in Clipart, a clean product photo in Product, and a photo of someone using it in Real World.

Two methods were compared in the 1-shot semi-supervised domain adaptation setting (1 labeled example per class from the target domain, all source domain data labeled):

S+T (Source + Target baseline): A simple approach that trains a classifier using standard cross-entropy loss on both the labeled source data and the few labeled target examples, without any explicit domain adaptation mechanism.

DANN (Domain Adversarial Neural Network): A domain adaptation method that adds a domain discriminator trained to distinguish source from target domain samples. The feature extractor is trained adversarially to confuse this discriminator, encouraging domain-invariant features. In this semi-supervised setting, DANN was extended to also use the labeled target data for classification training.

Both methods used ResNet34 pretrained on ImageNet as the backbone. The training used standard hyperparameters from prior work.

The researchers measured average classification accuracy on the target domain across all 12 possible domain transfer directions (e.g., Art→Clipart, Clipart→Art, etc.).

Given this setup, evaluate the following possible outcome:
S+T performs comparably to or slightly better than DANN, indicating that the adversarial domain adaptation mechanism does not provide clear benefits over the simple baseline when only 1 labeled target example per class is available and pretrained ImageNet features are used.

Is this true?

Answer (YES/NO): YES